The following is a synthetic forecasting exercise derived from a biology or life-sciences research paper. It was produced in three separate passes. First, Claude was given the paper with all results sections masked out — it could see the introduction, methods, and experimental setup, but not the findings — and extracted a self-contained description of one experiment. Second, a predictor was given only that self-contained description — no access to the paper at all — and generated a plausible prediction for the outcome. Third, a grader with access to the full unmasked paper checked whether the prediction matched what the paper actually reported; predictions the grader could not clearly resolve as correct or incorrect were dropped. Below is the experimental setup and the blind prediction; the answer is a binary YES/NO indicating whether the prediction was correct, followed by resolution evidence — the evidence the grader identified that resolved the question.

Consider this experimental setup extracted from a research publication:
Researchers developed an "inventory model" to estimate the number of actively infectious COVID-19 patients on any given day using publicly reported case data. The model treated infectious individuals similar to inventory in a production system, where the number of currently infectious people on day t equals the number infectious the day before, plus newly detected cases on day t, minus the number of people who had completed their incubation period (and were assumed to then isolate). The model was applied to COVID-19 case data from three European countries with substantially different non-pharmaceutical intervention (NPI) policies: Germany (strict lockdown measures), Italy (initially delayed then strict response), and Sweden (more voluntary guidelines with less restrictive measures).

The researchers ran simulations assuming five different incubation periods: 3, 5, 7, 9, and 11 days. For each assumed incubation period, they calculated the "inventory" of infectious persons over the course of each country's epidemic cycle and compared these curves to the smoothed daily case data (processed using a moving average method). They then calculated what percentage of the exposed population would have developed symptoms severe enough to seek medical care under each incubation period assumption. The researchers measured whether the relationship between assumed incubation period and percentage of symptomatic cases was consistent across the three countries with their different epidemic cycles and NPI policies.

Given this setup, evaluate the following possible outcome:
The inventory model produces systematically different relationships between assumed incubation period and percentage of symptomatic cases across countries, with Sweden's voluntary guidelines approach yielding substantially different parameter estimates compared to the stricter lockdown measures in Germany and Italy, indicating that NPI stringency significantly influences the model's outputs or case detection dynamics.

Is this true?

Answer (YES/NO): NO